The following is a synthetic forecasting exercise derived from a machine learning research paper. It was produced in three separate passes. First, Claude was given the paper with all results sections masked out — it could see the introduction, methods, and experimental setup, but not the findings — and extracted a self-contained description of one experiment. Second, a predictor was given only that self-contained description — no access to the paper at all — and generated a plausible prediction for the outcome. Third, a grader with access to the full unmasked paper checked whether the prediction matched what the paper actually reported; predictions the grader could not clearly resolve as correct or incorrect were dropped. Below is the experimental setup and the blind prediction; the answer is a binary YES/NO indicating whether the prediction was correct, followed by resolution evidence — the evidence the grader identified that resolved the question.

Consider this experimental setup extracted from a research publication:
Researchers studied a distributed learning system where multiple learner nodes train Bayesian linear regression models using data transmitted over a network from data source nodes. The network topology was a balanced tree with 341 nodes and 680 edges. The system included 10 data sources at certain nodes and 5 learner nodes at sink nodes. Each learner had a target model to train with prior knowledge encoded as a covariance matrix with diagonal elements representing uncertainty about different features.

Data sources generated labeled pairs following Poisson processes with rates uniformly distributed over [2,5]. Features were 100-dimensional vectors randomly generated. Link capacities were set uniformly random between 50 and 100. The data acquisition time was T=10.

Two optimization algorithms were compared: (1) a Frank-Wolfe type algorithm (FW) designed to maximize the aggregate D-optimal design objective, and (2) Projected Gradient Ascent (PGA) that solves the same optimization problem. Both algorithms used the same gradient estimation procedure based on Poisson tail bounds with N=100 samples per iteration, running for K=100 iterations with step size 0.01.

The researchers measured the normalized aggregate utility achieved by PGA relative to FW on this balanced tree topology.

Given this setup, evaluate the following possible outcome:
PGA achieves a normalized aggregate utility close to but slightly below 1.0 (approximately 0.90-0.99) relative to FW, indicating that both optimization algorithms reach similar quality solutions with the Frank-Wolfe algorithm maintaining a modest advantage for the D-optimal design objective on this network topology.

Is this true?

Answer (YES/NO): NO